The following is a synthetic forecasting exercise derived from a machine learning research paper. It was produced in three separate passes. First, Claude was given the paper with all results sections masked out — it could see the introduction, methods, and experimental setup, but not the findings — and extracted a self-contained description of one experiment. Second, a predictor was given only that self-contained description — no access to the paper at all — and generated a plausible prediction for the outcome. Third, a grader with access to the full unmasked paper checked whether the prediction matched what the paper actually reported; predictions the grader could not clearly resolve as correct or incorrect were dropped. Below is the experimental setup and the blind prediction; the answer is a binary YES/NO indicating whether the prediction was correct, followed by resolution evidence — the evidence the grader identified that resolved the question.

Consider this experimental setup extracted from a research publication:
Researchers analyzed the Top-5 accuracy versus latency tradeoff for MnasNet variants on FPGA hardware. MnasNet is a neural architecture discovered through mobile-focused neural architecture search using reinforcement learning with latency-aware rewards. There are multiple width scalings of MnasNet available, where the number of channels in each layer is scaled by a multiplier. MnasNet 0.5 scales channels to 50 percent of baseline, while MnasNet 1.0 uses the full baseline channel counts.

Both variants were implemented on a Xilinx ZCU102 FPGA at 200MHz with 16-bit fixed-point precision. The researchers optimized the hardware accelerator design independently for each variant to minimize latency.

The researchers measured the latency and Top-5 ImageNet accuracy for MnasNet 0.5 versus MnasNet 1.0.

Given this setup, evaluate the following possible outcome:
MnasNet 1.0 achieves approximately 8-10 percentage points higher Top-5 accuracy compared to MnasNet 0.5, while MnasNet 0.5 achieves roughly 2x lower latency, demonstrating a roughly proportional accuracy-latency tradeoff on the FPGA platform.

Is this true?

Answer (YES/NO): NO